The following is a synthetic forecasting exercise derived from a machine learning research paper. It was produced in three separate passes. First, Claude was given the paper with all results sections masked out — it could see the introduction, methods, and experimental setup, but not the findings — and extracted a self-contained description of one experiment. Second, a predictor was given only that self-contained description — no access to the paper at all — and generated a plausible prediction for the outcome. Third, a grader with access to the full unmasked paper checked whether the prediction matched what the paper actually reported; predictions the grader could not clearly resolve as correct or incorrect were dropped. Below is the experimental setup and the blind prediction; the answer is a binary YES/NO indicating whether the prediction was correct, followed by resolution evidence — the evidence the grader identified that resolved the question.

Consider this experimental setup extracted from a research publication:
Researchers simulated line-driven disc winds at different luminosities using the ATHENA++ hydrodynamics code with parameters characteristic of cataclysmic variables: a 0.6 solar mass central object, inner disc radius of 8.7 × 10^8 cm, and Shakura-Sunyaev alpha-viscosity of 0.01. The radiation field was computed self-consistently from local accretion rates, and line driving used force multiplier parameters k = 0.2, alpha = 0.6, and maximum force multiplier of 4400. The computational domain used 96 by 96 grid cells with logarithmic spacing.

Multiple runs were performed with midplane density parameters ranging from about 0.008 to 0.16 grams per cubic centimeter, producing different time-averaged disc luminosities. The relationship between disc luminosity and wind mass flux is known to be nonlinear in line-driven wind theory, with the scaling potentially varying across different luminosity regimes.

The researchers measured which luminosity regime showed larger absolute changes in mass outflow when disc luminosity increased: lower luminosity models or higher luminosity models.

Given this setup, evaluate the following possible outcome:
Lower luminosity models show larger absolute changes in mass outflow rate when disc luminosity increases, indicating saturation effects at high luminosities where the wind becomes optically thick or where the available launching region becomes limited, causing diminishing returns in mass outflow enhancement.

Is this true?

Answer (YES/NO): NO